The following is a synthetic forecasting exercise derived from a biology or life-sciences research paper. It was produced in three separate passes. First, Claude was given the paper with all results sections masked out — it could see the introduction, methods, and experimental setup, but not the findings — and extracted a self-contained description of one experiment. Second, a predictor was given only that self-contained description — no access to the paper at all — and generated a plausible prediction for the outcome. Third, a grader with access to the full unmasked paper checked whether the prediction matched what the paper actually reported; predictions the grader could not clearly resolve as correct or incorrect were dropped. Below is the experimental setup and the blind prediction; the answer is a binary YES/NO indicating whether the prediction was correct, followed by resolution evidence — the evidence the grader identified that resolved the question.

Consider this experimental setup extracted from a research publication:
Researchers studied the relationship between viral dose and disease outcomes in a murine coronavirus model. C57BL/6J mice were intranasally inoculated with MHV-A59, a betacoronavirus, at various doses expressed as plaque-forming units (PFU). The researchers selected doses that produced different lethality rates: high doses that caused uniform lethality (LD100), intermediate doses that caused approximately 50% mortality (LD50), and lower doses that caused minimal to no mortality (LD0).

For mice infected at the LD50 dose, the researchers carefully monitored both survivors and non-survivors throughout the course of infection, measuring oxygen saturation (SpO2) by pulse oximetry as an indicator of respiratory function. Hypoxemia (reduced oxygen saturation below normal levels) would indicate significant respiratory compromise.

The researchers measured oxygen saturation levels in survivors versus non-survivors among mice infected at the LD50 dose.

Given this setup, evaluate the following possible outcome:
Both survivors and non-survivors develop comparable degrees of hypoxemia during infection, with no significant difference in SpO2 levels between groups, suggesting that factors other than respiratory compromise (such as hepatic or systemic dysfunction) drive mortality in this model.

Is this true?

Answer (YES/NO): YES